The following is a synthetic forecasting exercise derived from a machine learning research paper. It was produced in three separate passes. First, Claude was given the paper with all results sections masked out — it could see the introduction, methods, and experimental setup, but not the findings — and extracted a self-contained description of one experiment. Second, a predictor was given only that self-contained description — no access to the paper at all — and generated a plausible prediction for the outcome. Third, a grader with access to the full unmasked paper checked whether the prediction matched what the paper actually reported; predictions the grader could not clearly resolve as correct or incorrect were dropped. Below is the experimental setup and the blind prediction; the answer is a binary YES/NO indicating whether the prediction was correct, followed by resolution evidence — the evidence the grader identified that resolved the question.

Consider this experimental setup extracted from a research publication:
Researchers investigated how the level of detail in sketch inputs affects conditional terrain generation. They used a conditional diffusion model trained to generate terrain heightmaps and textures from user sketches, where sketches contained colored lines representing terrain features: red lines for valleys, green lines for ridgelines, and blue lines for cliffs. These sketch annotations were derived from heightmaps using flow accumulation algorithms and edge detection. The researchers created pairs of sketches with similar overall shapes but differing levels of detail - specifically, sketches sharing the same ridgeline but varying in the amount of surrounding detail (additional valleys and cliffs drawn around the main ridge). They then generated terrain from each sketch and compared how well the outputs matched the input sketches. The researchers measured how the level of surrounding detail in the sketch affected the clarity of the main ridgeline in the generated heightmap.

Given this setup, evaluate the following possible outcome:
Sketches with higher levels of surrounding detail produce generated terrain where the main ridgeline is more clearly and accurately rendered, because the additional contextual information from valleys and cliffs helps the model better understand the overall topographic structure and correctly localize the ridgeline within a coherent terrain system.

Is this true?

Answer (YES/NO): YES